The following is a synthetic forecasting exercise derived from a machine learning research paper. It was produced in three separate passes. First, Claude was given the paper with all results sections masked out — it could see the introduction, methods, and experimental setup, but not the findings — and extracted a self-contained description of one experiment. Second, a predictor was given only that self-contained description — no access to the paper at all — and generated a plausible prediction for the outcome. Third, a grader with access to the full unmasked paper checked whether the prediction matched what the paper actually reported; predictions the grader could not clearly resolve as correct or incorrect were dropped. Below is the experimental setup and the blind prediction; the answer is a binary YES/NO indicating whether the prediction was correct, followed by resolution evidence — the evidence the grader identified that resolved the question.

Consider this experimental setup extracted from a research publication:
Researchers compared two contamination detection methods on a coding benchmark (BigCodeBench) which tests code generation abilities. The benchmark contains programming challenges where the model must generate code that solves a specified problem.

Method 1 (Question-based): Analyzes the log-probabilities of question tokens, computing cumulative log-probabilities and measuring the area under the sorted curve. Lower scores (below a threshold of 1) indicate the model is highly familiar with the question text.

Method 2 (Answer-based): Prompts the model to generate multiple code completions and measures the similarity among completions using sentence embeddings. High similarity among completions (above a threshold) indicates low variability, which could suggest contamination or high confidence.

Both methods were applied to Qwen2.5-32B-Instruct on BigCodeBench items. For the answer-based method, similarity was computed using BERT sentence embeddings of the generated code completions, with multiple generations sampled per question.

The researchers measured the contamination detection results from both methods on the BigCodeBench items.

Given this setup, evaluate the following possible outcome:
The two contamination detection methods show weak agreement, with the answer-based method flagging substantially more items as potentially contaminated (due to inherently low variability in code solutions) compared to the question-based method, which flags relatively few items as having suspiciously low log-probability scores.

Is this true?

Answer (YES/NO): NO